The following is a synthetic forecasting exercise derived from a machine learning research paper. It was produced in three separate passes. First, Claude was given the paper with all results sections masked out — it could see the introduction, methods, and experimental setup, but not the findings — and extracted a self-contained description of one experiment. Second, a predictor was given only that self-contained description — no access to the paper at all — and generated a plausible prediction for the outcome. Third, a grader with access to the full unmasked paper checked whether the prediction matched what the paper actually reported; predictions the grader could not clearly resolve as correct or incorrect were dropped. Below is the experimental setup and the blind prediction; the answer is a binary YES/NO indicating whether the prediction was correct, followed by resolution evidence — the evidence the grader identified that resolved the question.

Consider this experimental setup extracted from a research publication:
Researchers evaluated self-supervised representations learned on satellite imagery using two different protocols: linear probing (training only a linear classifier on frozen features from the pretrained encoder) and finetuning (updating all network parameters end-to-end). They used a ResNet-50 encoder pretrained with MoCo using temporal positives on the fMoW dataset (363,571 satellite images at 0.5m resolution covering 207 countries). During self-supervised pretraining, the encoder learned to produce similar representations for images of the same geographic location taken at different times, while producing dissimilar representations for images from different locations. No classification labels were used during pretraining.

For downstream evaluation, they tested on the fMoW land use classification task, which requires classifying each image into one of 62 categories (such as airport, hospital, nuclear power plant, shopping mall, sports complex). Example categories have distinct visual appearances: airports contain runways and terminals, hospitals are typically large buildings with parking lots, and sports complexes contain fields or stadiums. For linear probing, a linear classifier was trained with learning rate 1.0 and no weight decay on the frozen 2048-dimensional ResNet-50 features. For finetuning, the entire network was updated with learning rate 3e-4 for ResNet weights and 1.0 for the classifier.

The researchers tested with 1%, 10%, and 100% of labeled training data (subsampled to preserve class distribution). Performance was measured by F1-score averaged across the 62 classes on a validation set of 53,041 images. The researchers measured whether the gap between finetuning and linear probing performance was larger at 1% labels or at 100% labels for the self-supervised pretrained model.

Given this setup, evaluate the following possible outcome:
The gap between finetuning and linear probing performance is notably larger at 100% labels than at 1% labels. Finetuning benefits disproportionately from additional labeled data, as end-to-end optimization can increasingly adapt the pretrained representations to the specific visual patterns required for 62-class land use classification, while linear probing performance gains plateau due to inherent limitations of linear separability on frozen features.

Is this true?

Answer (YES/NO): NO